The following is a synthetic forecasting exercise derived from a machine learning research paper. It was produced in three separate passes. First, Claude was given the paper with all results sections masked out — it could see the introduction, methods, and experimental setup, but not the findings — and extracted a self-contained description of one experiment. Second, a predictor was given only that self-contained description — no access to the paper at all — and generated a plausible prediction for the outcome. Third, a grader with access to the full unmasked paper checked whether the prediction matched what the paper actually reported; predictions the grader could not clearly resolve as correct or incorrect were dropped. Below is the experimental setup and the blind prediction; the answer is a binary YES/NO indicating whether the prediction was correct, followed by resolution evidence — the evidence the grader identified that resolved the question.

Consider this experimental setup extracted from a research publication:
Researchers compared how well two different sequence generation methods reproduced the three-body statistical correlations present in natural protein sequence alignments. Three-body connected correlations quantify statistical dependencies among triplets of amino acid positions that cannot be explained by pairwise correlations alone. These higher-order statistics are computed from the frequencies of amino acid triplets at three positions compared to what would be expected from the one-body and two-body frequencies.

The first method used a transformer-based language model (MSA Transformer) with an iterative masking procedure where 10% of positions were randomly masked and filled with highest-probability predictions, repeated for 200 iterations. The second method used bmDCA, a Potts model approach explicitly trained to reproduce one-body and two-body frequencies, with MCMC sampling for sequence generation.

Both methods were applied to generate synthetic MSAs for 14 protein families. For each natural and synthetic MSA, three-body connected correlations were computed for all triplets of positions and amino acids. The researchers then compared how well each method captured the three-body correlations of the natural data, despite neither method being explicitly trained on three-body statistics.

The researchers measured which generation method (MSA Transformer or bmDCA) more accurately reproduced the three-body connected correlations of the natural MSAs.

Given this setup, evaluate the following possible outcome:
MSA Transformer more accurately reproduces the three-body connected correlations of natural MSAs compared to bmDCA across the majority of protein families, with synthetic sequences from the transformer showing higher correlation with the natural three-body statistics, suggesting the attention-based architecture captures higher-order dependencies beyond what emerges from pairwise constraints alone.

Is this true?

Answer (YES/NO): YES